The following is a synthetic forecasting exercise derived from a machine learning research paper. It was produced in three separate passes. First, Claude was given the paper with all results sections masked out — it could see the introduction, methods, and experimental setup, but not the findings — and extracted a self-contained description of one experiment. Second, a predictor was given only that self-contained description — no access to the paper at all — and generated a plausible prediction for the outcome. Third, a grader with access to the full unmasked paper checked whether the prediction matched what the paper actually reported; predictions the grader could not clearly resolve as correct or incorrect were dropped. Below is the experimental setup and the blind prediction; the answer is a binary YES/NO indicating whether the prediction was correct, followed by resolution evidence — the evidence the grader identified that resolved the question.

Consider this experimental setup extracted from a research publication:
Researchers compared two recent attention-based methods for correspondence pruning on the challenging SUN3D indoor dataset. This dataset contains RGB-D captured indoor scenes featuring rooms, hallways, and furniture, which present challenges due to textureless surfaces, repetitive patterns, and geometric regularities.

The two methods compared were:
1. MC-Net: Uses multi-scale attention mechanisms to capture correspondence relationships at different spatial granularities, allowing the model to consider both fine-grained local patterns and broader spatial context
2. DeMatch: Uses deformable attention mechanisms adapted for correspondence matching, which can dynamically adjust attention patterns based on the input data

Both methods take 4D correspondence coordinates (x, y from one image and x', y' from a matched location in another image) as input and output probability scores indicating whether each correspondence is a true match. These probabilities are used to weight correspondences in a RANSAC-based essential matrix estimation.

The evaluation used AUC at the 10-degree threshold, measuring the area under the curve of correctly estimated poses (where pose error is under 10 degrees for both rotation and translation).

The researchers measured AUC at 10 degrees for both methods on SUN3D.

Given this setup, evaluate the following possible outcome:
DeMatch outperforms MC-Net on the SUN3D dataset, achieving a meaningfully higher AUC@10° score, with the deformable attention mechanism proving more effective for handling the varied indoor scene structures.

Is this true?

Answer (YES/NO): NO